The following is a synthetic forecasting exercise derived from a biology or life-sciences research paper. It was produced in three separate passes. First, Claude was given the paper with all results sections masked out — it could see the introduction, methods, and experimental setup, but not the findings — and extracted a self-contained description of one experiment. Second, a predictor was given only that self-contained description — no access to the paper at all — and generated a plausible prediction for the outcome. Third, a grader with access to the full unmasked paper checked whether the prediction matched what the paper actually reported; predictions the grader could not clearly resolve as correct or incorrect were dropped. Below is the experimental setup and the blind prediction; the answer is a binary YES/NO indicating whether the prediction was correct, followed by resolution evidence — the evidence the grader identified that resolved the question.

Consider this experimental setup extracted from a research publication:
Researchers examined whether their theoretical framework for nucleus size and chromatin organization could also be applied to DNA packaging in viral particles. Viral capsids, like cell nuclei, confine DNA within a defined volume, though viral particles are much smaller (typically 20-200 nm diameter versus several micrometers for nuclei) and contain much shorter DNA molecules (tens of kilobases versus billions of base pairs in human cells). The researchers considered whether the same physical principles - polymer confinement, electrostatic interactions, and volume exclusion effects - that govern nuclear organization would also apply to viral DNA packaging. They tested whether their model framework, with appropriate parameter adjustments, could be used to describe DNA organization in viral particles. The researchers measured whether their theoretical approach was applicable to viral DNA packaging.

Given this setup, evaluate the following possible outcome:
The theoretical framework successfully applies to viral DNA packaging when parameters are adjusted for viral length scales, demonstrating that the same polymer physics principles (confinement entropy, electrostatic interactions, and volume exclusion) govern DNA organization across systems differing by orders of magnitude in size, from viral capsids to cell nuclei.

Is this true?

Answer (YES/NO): YES